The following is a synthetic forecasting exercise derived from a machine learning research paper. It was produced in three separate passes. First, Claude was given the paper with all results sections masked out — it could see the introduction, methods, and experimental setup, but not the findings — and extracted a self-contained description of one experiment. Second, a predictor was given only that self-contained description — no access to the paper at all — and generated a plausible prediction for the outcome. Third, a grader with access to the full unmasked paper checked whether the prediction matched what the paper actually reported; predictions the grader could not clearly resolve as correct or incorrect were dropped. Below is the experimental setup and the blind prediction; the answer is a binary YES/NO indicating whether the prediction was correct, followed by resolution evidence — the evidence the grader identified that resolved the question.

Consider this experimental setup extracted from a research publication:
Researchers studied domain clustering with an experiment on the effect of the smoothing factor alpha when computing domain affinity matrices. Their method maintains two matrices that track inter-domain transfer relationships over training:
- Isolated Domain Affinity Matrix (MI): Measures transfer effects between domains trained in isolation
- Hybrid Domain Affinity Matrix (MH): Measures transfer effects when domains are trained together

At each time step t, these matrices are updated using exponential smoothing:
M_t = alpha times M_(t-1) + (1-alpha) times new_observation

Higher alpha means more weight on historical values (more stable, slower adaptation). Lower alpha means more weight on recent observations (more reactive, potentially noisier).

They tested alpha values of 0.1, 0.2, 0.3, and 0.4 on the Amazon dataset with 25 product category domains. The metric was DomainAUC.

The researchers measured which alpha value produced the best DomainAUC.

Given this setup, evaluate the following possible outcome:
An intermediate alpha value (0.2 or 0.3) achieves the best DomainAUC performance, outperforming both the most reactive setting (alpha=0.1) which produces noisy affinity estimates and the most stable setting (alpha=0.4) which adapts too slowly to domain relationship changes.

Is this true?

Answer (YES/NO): YES